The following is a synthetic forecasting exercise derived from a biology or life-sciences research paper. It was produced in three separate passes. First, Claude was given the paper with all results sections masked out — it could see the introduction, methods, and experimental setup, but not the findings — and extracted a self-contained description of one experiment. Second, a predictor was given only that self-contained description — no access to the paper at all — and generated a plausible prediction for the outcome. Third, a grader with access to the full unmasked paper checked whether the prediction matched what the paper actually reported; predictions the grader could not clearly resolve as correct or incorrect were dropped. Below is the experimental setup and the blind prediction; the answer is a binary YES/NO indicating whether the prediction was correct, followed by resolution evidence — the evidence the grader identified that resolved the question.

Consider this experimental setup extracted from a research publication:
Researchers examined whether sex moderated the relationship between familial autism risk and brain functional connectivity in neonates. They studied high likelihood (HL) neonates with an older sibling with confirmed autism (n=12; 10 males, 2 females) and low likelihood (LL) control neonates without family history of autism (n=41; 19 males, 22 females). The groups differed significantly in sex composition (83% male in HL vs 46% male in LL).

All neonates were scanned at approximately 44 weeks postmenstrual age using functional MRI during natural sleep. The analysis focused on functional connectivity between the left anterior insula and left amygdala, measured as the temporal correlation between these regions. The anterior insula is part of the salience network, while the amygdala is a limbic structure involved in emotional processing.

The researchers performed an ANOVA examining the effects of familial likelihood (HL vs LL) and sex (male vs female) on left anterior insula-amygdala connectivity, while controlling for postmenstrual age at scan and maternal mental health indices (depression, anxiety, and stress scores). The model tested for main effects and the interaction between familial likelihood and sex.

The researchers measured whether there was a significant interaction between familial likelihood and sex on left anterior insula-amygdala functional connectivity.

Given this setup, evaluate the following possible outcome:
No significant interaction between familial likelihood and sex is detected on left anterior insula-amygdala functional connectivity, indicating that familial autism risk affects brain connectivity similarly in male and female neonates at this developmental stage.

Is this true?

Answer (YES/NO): NO